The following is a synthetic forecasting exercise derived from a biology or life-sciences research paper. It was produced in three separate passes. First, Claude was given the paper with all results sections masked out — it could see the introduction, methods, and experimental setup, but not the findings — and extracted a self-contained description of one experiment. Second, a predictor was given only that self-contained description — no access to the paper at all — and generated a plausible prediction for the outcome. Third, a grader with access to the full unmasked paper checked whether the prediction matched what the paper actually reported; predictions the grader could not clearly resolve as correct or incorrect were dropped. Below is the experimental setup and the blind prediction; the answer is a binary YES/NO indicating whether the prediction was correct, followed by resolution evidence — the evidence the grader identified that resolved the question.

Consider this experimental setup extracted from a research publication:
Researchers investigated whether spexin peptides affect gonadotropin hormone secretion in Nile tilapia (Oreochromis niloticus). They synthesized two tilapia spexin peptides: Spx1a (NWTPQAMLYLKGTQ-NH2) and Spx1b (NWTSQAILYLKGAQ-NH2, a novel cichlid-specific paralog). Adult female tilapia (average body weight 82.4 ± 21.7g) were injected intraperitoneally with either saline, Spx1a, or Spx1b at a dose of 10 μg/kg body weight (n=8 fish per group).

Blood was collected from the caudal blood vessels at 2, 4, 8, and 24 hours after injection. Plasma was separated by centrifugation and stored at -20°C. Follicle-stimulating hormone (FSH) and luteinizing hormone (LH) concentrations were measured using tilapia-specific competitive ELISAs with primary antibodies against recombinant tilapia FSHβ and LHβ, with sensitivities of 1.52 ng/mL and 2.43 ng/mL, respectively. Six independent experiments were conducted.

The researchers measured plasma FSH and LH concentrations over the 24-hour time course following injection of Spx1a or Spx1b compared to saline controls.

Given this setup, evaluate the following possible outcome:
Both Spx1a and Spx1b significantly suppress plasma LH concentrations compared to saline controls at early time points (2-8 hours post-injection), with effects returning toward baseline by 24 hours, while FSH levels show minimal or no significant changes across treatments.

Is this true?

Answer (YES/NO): NO